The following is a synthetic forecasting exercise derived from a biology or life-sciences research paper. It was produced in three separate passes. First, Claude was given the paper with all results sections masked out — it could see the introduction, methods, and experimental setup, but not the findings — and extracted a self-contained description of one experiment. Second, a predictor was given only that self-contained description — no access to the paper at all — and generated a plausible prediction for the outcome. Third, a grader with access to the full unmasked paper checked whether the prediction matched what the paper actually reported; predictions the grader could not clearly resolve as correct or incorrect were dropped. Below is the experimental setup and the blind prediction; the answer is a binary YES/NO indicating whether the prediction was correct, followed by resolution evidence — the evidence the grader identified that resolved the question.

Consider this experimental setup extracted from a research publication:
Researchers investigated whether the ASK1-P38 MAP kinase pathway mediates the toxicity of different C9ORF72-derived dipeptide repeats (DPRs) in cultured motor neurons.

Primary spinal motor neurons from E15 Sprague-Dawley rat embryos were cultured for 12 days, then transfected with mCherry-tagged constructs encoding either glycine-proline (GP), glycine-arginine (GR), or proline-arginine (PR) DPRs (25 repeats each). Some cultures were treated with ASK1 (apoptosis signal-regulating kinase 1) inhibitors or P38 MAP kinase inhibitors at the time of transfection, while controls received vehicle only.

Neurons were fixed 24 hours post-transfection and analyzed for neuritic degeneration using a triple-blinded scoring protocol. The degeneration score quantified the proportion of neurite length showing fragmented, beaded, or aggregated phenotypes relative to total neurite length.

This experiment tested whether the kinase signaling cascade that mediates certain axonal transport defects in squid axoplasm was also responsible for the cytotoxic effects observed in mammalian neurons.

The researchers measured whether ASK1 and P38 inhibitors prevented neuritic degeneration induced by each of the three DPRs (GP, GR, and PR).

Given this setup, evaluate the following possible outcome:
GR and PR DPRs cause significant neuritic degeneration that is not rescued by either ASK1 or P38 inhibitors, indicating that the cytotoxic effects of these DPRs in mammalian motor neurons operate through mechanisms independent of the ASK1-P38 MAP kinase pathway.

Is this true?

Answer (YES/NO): YES